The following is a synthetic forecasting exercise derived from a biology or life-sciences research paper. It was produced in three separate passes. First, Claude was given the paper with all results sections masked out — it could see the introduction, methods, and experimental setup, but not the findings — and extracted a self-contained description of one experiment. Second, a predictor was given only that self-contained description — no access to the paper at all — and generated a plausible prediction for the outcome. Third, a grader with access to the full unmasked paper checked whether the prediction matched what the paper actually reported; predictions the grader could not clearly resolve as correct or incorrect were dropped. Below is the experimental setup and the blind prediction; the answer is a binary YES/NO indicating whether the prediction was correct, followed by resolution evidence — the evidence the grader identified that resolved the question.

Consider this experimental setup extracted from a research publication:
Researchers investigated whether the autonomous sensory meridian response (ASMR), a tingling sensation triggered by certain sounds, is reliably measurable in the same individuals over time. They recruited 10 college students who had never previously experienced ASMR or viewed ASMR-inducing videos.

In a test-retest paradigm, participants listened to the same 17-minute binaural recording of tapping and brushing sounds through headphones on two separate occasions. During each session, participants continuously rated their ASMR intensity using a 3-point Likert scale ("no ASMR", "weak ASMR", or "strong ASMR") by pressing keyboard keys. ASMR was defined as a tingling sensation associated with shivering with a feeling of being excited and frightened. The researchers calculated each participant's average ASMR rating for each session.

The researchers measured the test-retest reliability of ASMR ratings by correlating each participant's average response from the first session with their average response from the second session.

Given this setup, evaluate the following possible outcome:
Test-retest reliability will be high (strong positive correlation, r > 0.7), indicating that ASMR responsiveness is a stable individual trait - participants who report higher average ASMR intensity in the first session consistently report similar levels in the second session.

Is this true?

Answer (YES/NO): YES